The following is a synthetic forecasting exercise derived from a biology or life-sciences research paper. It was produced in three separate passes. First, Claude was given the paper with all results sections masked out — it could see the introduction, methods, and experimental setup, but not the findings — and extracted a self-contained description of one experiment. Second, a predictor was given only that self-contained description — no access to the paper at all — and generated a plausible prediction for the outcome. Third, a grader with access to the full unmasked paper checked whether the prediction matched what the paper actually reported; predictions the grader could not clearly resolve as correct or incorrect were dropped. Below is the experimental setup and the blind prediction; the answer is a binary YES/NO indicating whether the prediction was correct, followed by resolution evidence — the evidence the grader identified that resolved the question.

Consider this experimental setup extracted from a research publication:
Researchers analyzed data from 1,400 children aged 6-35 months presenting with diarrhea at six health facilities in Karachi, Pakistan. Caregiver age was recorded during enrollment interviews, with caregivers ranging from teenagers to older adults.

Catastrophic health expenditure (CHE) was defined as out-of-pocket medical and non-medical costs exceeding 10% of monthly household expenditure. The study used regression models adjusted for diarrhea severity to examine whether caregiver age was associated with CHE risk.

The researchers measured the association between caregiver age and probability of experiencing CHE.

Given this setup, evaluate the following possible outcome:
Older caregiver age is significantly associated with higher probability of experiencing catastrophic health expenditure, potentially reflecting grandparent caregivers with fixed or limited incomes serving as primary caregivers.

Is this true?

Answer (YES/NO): NO